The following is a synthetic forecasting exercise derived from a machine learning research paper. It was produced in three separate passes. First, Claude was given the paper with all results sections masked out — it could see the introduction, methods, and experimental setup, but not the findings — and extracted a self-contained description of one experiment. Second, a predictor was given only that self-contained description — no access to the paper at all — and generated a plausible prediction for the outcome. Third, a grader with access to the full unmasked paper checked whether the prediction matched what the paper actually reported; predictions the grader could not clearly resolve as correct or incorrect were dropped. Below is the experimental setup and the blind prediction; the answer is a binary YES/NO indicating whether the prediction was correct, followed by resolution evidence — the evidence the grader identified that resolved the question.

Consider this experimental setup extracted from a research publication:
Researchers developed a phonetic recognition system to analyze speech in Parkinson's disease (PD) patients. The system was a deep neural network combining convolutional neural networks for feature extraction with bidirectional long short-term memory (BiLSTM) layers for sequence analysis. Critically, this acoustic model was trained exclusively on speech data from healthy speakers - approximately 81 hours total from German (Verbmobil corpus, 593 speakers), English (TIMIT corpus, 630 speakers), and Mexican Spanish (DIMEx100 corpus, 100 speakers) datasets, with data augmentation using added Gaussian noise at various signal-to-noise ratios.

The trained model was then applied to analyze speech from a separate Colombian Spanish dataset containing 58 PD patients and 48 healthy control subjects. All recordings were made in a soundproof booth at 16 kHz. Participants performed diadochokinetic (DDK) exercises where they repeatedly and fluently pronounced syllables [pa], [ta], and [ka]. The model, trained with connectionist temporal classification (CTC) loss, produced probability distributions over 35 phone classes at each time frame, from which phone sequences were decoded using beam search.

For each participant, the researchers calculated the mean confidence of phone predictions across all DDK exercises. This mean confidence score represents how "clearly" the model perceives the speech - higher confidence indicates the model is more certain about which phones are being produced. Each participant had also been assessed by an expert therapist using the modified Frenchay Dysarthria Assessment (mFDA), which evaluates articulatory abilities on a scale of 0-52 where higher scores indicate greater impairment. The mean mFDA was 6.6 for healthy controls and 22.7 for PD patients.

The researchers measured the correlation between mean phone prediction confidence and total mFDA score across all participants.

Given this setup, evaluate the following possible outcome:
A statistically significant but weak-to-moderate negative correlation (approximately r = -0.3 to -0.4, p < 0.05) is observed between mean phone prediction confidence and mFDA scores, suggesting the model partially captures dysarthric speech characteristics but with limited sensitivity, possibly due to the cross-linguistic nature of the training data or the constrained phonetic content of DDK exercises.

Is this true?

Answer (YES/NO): NO